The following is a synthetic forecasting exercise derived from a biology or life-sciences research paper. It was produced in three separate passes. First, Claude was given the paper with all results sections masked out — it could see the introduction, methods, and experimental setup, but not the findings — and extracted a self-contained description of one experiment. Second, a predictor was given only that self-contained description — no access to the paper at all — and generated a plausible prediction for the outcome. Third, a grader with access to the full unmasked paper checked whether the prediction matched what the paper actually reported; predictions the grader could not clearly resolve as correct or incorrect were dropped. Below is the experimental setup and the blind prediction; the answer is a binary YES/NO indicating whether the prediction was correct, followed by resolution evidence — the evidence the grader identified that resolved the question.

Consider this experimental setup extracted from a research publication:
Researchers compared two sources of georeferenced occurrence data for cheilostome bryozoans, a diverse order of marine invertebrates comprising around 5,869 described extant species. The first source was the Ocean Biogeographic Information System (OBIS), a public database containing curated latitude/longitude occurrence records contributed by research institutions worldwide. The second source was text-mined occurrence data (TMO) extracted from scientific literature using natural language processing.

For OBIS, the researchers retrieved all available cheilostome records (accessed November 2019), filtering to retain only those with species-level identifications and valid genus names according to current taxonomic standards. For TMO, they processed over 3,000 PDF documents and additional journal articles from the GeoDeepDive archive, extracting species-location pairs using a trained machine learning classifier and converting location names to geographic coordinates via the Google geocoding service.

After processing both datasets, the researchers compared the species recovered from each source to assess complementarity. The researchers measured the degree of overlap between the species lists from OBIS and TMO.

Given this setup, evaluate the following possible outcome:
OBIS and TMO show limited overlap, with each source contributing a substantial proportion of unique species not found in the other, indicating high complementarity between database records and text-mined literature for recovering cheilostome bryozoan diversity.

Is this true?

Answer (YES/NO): YES